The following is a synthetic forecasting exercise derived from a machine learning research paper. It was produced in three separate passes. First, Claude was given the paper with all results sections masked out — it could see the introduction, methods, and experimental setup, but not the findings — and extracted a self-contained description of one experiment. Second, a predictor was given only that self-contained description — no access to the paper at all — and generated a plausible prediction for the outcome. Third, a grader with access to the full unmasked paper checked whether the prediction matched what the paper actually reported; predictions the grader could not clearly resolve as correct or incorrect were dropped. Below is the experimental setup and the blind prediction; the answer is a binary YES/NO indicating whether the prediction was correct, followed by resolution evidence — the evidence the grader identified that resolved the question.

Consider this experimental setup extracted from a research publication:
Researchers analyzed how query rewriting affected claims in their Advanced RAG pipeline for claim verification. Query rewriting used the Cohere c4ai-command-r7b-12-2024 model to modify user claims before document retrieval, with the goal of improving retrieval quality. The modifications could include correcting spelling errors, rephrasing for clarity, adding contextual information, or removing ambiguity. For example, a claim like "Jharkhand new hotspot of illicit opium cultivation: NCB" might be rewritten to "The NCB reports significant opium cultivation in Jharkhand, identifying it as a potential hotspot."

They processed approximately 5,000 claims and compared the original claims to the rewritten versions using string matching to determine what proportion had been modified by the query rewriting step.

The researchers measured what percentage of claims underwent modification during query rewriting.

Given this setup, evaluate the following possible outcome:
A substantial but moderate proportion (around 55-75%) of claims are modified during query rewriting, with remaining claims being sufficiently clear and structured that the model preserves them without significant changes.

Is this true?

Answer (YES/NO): NO